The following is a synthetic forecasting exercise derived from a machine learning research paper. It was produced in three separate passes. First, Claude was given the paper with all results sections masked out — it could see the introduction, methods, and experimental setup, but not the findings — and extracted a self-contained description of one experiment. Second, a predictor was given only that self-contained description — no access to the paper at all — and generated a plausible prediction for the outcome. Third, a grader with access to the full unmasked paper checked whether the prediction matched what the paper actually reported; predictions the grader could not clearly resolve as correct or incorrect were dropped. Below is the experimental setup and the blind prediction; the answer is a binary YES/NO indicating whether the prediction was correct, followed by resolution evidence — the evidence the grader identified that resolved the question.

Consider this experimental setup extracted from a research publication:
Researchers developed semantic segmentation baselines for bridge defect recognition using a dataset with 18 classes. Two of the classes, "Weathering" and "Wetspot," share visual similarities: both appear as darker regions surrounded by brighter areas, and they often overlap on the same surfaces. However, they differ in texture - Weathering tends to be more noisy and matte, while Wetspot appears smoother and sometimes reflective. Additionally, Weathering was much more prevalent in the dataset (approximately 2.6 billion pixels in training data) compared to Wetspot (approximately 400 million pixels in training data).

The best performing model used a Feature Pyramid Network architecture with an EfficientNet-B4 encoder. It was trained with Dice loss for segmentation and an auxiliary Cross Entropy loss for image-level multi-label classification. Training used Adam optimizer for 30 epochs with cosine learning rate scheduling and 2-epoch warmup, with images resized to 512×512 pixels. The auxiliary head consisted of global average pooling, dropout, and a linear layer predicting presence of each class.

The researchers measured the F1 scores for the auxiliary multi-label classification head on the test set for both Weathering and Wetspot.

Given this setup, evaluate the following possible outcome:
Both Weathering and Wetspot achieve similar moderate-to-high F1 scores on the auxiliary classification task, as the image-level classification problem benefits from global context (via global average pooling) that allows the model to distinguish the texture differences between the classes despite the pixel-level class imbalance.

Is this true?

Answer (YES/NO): NO